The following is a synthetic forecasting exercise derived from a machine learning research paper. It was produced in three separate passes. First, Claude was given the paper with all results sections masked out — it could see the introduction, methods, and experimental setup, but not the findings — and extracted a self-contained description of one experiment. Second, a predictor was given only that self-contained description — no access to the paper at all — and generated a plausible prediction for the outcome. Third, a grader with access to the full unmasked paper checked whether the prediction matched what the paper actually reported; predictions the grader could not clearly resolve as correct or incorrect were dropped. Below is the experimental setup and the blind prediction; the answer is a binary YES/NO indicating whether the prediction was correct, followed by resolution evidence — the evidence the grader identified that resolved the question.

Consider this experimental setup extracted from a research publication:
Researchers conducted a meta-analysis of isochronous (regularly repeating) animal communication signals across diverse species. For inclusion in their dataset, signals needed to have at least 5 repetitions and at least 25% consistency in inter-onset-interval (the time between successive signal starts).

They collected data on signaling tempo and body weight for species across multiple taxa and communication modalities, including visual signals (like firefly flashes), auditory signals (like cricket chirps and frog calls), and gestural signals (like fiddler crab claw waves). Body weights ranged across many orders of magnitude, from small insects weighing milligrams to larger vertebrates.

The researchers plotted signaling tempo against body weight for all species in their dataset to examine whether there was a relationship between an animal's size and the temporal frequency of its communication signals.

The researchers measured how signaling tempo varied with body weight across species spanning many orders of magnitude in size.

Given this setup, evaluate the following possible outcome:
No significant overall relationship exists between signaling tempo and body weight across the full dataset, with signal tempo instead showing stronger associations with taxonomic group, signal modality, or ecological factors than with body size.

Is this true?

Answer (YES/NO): NO